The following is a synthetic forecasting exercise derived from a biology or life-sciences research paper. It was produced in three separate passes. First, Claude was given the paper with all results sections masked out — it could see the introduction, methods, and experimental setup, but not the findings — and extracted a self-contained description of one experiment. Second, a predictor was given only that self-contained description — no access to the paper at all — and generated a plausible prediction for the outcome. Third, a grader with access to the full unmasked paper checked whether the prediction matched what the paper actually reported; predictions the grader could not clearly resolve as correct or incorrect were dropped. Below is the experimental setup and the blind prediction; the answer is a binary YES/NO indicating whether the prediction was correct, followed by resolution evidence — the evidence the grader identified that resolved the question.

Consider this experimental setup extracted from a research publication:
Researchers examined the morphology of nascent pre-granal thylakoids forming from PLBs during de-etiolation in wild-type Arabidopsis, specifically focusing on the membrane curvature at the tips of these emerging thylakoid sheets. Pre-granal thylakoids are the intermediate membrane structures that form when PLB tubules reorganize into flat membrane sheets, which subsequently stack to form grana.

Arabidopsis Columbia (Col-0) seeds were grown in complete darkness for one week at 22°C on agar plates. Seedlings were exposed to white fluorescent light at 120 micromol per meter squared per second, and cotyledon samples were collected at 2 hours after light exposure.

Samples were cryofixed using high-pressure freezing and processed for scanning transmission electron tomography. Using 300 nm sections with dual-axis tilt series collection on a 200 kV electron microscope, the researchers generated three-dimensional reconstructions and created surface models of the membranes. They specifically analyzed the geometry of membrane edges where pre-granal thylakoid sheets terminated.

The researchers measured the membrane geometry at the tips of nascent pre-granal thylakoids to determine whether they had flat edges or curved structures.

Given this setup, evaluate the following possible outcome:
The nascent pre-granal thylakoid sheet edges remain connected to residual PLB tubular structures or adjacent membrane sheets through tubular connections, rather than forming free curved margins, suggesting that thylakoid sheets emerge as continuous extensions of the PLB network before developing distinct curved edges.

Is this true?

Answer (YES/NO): NO